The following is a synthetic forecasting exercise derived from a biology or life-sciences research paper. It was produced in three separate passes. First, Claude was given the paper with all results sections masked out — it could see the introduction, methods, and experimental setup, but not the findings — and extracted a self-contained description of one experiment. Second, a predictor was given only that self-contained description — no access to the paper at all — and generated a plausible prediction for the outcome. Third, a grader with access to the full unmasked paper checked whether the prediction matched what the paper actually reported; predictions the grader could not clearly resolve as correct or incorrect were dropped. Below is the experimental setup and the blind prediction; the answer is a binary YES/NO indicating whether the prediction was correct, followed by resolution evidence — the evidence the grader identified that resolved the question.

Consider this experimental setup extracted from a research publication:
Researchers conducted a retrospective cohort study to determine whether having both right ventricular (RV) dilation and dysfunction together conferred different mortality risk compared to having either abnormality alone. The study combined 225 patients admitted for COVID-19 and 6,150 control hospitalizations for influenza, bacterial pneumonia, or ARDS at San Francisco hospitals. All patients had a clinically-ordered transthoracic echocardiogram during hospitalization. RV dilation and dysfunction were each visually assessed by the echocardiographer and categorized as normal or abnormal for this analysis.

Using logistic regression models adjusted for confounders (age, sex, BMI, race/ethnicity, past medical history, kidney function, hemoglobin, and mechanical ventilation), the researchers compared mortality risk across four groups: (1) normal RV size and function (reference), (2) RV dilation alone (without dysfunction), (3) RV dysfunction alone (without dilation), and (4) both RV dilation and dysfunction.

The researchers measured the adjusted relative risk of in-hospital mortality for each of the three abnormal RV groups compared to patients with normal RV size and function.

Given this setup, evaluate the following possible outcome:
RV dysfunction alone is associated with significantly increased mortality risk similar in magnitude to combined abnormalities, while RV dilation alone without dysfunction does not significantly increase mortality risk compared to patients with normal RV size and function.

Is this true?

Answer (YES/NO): NO